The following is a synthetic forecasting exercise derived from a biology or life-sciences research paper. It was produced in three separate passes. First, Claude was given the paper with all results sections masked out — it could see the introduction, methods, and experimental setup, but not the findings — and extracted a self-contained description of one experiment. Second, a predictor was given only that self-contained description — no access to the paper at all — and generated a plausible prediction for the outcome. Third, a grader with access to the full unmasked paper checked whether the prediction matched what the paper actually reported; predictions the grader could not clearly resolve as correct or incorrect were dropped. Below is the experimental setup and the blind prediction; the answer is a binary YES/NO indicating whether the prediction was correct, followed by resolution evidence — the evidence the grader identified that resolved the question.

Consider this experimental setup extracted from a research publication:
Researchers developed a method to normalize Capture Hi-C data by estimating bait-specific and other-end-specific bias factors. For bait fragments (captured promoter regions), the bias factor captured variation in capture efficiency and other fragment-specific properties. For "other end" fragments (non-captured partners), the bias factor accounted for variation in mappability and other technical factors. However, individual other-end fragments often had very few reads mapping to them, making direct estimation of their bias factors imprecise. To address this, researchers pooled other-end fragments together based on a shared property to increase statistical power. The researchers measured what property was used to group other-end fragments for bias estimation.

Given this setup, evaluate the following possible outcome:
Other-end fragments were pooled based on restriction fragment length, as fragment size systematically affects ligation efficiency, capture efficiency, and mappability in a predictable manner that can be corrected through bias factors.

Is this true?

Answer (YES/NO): NO